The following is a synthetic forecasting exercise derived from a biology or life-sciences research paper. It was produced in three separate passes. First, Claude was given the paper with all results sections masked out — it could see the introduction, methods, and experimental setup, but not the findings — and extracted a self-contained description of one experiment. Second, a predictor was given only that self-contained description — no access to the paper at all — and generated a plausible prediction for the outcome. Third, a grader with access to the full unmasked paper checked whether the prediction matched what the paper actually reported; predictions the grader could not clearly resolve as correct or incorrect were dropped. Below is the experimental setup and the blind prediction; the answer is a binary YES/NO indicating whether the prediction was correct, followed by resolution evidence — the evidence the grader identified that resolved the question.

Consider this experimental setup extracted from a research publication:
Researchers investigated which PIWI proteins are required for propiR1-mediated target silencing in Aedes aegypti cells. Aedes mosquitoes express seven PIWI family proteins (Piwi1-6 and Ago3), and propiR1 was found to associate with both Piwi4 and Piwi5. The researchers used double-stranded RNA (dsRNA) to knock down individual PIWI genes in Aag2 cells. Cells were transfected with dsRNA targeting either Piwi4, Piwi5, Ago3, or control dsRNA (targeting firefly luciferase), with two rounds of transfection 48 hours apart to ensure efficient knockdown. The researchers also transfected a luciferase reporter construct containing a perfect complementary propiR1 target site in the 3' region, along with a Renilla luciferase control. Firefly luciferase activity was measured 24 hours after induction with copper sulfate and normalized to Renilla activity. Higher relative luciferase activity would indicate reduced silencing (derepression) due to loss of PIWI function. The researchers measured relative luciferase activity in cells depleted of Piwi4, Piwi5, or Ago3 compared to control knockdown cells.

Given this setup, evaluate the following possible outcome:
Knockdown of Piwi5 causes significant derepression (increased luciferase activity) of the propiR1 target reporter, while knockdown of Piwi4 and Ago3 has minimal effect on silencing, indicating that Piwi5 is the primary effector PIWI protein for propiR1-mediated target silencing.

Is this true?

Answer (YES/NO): NO